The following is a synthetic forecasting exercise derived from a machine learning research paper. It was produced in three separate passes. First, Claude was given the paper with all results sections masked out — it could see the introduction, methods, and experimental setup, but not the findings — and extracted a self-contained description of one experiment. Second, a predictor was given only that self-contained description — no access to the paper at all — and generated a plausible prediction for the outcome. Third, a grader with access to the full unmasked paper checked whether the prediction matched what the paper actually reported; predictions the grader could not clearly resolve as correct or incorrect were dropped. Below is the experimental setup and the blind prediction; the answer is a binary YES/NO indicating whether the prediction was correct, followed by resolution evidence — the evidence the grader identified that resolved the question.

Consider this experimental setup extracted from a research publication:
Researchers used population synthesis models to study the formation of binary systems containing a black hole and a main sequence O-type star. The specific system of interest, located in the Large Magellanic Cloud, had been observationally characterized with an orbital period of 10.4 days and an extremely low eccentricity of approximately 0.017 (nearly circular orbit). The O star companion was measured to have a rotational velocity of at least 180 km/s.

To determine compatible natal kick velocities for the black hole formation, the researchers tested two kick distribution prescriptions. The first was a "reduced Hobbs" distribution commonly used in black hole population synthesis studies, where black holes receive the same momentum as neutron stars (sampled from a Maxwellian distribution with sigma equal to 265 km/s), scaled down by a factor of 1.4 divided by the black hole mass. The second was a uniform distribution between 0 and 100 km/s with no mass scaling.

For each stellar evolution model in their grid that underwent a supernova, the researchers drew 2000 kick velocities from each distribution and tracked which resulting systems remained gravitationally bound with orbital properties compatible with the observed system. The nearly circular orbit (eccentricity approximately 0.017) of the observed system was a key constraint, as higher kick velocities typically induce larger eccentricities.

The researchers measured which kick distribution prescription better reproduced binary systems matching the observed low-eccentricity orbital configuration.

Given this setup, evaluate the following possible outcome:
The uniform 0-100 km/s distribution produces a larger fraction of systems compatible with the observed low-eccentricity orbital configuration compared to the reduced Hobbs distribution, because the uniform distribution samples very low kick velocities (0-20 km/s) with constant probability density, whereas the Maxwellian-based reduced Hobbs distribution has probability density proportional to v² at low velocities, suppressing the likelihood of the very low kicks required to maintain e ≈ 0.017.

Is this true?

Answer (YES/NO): YES